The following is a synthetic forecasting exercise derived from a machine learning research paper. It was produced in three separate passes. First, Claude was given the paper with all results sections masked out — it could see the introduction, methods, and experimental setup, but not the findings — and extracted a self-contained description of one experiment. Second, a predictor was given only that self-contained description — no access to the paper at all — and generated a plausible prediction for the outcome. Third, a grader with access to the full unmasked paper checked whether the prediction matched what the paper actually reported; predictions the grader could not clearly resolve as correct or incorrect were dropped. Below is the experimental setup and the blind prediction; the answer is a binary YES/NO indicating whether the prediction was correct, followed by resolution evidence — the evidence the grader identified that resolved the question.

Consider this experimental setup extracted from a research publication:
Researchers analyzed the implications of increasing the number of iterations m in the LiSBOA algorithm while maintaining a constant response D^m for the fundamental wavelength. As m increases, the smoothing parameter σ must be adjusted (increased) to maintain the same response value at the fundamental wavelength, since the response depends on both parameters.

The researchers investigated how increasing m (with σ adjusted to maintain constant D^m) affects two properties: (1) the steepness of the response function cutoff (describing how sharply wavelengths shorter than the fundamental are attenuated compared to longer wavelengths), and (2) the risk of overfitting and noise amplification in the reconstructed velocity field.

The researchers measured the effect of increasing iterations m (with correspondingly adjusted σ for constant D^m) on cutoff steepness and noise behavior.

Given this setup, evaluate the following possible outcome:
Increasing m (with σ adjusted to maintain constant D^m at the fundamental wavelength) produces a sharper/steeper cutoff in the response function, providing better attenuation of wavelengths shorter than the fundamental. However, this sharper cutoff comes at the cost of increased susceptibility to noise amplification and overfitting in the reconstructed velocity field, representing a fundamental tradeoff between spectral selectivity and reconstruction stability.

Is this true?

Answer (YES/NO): YES